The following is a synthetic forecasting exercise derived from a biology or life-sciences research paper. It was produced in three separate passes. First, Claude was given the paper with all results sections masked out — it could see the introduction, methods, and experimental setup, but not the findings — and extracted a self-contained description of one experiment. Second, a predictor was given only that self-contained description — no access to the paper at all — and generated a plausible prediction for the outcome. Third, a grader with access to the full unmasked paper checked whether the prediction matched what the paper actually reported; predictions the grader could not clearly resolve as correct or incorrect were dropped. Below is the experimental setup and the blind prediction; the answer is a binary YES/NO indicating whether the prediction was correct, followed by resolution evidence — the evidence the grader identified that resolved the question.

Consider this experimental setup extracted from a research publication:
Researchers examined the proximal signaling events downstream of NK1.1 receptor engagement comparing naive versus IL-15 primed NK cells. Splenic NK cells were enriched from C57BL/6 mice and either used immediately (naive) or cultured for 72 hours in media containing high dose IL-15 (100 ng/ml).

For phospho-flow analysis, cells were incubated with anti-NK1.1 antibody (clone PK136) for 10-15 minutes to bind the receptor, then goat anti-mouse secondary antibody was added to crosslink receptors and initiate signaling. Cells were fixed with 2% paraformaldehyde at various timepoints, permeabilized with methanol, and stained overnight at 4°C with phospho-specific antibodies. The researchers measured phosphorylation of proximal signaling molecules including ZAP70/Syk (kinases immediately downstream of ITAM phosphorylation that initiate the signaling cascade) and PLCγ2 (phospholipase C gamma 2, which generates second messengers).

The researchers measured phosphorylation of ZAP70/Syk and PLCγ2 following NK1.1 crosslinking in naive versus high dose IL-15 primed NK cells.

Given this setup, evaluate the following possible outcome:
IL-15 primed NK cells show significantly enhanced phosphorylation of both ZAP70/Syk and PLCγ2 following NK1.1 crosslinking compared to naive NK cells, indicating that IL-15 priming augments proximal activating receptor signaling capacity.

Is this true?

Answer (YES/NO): NO